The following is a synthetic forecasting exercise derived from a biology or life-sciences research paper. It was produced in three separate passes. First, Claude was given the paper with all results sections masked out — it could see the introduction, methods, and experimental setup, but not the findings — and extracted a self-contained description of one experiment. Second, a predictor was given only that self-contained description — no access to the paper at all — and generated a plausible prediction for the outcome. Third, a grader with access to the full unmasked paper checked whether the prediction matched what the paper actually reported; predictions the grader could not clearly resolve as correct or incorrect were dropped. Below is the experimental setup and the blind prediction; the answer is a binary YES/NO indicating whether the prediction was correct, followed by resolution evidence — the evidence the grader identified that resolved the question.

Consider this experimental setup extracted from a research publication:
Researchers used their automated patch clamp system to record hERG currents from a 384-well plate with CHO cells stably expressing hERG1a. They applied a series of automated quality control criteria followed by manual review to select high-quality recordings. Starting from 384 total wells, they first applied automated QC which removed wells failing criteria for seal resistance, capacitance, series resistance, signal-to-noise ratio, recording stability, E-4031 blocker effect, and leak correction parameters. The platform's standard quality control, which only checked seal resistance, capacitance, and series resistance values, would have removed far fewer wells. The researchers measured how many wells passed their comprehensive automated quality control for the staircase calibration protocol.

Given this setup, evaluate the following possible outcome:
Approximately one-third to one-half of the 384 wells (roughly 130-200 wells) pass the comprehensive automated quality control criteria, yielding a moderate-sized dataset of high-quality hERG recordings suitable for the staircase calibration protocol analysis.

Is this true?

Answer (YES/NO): NO